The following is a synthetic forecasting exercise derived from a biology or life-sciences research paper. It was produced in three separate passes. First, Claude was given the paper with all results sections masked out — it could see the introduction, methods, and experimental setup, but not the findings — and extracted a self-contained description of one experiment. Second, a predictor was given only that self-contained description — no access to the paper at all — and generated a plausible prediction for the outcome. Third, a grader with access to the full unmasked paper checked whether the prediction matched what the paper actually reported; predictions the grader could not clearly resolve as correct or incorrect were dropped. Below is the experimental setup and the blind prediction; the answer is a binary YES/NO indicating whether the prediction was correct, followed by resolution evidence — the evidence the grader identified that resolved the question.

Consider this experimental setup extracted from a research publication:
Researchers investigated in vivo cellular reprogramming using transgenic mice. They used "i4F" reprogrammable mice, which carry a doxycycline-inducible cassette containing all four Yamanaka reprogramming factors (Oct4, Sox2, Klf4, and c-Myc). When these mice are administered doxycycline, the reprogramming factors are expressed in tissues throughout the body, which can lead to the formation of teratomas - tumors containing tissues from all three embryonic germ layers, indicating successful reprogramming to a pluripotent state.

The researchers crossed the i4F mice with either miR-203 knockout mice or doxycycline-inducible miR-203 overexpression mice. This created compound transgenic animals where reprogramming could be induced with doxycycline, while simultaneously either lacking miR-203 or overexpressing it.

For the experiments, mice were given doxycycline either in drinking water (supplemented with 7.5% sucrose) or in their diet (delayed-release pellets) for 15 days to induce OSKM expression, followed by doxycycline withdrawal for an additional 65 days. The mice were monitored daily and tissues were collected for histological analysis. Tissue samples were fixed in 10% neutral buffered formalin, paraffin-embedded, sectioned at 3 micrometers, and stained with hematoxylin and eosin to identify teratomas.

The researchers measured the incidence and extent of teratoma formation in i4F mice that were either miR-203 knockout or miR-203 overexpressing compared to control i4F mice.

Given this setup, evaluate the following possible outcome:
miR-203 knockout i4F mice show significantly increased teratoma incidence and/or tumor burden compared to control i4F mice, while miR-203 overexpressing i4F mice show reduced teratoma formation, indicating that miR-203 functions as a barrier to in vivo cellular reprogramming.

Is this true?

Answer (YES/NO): YES